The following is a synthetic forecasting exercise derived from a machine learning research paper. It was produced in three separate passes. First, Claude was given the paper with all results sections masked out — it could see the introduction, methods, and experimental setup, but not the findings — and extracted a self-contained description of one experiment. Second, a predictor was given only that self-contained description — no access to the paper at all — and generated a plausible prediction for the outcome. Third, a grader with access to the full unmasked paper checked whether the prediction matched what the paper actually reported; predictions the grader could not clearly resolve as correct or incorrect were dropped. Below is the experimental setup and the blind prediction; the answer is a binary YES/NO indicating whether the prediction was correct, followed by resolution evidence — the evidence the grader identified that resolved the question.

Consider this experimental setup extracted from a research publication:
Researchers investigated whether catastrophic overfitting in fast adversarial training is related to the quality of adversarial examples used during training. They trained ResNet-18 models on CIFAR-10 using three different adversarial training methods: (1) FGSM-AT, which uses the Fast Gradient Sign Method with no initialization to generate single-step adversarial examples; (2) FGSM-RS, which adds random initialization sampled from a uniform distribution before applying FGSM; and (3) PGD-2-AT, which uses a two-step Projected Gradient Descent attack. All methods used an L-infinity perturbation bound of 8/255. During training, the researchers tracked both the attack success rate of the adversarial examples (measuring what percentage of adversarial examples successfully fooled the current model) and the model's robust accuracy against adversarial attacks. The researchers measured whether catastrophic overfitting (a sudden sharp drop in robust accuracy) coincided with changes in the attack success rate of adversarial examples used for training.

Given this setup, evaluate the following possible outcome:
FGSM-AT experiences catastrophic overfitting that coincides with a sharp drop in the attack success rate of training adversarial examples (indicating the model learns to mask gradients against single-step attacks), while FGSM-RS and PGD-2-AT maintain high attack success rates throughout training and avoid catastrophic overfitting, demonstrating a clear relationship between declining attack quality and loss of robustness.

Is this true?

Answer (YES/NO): NO